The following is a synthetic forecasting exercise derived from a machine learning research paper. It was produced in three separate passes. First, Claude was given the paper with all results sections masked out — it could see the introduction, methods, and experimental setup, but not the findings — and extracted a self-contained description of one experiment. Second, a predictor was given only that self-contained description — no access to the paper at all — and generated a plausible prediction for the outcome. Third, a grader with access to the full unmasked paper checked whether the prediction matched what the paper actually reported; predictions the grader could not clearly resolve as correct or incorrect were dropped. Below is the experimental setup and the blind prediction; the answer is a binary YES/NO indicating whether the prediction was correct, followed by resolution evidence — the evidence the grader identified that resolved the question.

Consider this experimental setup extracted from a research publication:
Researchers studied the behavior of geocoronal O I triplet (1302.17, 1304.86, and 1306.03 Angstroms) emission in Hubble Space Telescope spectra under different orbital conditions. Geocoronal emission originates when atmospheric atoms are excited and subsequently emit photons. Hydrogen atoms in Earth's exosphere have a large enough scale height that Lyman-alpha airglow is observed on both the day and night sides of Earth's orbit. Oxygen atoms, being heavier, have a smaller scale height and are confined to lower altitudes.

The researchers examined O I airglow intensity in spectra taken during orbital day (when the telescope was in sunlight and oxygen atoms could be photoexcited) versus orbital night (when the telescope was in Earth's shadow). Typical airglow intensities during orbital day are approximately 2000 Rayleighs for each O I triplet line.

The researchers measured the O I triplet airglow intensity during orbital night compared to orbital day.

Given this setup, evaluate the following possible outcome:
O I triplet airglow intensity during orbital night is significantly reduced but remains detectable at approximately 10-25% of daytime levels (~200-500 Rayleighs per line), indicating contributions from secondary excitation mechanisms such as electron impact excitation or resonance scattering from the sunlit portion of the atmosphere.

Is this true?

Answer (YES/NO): NO